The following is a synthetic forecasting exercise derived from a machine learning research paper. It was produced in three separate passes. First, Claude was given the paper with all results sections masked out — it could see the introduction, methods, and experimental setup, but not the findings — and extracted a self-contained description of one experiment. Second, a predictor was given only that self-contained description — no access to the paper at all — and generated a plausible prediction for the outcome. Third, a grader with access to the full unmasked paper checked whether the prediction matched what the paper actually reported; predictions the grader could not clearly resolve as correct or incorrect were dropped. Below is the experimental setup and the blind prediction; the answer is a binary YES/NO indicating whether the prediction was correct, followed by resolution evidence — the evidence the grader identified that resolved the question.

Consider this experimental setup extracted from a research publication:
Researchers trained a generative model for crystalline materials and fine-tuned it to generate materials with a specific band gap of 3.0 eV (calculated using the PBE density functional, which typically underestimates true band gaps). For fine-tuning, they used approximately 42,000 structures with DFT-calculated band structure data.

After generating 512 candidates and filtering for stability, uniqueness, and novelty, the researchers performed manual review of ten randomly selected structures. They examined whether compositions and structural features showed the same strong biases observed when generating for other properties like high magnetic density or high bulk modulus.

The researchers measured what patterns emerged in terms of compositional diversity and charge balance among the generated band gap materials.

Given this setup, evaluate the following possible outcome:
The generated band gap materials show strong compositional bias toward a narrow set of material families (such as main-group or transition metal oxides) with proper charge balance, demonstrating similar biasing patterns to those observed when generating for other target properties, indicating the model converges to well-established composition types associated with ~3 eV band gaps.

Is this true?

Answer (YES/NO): NO